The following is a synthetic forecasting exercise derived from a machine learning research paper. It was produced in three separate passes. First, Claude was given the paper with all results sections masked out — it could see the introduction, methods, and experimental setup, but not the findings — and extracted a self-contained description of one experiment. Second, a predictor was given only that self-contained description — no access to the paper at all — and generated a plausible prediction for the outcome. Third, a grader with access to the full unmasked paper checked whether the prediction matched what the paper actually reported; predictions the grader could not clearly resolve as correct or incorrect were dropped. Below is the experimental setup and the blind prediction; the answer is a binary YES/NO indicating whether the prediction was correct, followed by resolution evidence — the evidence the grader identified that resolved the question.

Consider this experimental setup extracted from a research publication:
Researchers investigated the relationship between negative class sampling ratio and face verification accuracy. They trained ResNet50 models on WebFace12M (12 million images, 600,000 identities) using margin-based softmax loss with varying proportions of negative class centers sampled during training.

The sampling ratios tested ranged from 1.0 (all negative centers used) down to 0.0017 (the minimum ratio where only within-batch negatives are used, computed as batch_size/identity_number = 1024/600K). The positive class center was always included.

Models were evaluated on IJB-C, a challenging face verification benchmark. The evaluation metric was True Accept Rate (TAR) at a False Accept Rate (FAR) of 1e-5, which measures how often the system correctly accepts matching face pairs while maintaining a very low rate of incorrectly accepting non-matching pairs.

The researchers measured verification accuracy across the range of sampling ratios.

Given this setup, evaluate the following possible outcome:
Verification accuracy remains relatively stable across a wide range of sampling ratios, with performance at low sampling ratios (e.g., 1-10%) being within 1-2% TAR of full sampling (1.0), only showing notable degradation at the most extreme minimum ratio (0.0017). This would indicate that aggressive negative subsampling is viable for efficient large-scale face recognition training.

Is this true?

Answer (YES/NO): NO